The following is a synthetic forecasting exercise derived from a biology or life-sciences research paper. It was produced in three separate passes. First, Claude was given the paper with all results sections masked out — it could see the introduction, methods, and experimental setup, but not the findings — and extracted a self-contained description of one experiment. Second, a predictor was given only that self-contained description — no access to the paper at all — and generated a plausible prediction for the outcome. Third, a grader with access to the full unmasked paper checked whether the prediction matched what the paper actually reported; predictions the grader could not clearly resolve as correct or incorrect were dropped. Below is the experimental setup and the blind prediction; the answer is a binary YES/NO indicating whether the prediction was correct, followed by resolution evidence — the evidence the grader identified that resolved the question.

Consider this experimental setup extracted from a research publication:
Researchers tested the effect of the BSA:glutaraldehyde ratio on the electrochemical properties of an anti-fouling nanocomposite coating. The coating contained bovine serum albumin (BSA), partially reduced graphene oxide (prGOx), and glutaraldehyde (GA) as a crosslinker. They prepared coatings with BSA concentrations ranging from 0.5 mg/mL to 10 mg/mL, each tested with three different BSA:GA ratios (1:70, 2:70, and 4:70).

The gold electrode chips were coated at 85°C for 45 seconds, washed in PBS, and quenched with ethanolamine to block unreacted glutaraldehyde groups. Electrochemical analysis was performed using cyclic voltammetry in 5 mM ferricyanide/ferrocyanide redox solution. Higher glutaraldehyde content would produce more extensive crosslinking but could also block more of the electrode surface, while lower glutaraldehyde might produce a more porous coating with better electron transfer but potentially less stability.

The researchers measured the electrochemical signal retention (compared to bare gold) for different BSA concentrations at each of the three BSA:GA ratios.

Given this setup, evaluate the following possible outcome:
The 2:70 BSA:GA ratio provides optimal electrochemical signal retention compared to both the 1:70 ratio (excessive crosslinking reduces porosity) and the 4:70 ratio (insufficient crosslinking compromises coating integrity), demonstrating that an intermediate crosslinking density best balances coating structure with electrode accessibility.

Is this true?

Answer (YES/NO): YES